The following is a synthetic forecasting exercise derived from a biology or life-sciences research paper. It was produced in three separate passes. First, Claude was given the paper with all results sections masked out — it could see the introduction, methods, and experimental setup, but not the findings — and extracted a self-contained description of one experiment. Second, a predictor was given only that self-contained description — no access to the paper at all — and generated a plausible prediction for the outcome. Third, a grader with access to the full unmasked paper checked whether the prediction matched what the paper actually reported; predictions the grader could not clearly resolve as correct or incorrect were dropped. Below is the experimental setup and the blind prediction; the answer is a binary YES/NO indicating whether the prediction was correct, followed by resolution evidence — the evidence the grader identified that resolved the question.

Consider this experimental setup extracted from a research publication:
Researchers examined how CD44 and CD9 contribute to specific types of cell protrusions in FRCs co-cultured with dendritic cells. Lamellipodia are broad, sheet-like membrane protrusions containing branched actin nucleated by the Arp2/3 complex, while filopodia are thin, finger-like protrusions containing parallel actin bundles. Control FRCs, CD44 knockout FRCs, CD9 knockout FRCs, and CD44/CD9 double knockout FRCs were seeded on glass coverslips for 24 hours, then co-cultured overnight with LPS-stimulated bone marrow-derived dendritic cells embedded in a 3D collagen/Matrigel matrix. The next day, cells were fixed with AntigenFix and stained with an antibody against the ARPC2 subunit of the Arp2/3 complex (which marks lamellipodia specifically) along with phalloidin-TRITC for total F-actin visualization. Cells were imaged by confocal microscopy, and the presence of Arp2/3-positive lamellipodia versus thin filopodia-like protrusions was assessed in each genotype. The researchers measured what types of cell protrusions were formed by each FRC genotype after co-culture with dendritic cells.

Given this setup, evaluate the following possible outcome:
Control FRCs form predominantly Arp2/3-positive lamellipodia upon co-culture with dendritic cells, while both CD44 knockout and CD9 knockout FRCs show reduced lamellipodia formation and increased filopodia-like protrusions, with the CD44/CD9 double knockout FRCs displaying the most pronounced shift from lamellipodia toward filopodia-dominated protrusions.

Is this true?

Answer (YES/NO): NO